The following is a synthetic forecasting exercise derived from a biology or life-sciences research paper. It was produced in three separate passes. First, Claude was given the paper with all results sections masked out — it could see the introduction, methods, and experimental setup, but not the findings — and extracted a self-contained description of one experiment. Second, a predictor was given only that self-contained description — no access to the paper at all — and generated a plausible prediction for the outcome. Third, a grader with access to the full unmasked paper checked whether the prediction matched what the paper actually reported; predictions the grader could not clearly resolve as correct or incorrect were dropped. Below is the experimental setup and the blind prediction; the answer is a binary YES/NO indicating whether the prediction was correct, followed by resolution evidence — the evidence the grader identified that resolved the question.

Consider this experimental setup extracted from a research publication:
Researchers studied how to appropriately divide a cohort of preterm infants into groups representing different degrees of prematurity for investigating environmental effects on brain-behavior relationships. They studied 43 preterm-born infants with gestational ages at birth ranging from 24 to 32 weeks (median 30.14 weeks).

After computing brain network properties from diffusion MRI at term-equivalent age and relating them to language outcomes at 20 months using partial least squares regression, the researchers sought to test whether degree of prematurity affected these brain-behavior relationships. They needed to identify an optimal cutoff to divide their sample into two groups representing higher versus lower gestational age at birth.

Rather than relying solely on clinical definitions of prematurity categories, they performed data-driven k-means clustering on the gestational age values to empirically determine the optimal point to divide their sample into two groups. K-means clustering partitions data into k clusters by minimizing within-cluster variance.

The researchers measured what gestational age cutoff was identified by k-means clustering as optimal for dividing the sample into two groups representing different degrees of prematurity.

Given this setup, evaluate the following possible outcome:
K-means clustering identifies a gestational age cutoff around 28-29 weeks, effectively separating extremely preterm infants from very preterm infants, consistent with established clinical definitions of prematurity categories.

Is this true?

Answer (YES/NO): NO